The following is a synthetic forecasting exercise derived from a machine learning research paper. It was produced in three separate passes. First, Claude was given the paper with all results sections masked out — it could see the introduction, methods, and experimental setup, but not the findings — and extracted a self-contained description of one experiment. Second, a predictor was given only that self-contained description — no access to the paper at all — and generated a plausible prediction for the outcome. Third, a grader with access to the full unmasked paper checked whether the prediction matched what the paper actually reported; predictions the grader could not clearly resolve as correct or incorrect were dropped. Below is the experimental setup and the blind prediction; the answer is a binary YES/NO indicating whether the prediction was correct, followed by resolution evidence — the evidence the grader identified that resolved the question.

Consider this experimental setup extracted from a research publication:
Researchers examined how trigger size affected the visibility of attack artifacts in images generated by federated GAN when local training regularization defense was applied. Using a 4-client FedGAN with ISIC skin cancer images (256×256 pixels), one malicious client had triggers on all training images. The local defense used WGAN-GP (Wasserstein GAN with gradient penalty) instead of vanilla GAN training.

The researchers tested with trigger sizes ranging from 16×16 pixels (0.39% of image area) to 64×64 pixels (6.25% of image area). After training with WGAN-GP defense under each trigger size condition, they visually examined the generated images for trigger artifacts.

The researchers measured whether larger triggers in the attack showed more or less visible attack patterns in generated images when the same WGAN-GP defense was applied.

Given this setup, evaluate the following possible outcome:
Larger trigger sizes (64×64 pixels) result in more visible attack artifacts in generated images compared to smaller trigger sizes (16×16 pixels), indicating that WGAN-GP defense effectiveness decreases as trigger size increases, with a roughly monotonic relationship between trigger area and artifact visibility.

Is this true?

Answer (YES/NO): YES